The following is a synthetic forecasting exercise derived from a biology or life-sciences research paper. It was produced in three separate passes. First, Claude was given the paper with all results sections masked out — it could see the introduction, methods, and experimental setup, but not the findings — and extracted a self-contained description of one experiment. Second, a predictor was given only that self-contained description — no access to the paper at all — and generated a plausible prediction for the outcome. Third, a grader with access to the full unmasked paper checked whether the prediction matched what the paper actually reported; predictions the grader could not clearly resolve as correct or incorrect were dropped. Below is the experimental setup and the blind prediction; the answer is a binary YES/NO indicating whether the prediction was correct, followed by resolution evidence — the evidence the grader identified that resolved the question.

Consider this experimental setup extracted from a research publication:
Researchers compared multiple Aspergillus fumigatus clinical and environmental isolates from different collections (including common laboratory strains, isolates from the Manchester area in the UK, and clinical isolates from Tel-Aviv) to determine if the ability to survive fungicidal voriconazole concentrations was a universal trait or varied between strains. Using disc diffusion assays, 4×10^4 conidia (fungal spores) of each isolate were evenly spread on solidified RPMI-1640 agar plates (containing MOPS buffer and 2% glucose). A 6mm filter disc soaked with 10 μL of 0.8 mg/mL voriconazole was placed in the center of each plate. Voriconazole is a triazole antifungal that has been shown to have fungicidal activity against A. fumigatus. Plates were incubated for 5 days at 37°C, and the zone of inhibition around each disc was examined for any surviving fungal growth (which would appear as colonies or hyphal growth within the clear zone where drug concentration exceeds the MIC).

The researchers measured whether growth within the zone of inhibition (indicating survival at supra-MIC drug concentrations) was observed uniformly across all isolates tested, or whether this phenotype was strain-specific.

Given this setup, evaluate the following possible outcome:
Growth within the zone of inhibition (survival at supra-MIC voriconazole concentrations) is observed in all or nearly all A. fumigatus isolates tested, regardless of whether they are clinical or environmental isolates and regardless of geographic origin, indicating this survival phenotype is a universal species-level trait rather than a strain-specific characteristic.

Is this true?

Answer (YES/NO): NO